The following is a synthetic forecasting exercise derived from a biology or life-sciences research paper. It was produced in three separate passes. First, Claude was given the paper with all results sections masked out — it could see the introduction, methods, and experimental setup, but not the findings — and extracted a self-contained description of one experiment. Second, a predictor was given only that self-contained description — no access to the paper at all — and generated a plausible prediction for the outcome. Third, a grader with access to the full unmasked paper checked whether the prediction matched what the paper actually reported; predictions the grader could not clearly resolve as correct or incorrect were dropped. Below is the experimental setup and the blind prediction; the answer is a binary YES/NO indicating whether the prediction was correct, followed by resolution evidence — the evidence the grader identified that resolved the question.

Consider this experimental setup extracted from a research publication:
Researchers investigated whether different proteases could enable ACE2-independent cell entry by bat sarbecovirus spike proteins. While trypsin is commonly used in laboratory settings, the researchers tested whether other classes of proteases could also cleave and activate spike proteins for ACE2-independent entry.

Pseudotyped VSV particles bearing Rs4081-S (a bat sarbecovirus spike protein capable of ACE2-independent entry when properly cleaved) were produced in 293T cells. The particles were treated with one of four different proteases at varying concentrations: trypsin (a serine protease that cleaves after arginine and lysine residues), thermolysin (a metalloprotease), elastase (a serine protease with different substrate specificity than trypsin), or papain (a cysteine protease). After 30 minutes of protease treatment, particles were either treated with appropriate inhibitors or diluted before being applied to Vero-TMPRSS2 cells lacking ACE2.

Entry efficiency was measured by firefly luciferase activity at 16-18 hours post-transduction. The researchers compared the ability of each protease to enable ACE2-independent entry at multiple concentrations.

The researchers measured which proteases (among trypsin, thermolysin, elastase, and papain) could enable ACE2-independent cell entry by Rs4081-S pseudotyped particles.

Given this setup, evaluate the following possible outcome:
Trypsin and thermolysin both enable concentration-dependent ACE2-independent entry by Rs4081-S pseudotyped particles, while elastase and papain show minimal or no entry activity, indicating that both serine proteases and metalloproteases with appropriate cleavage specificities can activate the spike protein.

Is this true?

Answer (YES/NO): NO